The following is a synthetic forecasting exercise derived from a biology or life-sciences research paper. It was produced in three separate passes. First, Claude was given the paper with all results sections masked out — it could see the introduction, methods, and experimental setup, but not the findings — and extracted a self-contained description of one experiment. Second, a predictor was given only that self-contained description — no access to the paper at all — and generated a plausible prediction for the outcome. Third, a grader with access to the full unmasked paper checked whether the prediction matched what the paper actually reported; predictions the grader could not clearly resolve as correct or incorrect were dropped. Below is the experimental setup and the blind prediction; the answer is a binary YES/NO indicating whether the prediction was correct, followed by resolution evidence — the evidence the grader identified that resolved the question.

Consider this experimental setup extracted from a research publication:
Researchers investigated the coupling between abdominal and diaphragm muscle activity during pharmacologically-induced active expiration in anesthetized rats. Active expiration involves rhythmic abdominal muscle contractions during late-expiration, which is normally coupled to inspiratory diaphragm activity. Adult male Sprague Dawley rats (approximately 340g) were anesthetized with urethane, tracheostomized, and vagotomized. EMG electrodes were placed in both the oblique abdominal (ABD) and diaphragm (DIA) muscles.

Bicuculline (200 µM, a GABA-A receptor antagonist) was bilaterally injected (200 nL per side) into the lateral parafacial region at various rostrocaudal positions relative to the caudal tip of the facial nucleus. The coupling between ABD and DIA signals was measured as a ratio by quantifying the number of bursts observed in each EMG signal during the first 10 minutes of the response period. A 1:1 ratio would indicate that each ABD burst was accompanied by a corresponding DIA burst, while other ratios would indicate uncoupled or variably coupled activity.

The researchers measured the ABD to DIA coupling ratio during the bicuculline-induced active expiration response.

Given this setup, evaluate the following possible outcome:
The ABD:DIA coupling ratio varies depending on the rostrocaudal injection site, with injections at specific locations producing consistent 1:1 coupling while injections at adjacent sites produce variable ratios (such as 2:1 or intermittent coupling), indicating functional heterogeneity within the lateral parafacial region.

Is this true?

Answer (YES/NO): NO